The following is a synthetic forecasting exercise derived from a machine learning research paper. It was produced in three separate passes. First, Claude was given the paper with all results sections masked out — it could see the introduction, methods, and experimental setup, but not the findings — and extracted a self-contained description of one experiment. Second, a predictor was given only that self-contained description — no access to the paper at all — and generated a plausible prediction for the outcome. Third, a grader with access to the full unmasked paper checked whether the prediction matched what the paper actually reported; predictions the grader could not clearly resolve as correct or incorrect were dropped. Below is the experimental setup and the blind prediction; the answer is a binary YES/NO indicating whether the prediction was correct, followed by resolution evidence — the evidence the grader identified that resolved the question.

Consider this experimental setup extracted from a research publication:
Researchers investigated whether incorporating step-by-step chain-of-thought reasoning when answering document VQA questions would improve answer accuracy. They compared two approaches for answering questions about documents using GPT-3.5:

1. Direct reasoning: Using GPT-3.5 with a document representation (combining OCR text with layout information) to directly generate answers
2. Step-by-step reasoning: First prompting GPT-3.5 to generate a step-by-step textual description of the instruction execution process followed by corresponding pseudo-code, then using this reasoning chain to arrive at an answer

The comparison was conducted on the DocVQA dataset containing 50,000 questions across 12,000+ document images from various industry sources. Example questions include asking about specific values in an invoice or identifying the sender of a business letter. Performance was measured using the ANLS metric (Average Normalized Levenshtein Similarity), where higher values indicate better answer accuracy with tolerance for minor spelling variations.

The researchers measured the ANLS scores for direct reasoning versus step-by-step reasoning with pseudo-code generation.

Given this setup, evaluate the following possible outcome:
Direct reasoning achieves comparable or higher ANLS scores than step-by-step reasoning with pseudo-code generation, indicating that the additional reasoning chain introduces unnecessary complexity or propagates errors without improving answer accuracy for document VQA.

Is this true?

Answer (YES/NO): NO